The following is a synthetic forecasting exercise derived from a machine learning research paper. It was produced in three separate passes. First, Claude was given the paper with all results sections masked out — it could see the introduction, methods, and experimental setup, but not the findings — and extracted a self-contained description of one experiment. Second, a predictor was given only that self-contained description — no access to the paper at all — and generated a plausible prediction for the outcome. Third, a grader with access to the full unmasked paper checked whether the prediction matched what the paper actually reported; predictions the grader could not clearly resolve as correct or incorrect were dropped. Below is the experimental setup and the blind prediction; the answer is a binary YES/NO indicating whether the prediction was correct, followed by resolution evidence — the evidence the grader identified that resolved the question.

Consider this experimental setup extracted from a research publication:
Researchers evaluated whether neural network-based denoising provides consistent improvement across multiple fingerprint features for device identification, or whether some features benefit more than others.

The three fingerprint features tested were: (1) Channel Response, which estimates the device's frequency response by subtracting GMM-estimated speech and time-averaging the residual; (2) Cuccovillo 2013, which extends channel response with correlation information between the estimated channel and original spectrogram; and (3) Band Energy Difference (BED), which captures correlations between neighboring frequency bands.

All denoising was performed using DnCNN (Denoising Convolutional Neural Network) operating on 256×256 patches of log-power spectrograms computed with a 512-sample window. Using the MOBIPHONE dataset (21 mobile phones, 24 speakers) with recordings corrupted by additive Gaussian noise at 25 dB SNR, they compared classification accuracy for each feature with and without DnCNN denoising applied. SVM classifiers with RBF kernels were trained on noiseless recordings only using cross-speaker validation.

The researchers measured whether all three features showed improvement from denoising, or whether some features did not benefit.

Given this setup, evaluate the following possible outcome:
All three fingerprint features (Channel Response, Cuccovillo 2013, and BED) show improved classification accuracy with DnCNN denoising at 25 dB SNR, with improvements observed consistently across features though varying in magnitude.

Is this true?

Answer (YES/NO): YES